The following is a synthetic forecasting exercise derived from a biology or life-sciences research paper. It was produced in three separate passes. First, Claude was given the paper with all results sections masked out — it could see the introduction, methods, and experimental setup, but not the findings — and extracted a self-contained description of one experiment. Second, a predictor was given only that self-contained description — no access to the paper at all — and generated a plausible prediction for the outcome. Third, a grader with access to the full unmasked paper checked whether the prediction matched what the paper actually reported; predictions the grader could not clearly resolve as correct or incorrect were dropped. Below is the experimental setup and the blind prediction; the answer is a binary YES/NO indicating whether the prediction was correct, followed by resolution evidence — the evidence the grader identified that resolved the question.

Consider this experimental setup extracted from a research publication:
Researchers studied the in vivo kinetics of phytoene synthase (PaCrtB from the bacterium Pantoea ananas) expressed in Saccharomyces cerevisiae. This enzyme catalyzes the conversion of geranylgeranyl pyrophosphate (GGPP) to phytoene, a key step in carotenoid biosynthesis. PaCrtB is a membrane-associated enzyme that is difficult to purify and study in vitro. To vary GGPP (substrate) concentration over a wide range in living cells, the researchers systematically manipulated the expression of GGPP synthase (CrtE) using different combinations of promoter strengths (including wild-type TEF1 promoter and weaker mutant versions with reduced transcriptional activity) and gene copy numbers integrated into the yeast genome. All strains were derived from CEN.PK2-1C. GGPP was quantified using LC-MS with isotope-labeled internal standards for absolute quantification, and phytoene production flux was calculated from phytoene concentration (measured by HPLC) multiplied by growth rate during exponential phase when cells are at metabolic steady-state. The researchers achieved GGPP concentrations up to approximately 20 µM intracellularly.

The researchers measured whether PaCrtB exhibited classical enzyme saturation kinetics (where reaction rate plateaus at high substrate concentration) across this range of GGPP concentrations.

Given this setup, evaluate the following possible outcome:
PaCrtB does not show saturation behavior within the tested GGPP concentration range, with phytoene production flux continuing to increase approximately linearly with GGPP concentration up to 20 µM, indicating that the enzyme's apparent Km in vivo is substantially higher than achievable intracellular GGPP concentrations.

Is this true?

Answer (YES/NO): NO